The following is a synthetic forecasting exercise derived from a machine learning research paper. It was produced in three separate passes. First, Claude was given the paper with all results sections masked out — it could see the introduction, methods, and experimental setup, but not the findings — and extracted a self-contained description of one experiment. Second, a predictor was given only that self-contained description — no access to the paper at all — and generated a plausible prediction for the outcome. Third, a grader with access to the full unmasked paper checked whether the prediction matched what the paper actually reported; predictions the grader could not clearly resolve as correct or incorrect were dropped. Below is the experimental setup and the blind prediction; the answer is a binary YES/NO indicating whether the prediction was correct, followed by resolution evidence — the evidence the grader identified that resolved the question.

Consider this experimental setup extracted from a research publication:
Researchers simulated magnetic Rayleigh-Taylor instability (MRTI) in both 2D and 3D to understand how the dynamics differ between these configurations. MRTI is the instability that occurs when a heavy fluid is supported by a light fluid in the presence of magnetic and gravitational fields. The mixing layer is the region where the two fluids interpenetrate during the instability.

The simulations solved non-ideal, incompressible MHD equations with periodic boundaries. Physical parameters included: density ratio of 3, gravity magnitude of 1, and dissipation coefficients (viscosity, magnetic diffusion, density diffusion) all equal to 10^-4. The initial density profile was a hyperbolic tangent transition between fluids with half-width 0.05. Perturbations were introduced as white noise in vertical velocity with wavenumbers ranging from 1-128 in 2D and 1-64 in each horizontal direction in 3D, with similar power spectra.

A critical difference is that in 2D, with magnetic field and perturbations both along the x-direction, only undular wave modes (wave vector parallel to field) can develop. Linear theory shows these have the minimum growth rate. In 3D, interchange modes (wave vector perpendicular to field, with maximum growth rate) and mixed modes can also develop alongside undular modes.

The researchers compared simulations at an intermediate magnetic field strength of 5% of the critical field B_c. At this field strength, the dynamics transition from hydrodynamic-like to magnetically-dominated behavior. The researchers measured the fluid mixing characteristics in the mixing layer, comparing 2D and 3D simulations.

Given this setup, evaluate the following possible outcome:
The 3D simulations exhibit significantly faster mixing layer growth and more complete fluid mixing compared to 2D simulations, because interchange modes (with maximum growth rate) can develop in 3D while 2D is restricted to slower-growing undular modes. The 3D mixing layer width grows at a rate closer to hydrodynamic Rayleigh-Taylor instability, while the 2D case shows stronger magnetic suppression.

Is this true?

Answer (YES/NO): NO